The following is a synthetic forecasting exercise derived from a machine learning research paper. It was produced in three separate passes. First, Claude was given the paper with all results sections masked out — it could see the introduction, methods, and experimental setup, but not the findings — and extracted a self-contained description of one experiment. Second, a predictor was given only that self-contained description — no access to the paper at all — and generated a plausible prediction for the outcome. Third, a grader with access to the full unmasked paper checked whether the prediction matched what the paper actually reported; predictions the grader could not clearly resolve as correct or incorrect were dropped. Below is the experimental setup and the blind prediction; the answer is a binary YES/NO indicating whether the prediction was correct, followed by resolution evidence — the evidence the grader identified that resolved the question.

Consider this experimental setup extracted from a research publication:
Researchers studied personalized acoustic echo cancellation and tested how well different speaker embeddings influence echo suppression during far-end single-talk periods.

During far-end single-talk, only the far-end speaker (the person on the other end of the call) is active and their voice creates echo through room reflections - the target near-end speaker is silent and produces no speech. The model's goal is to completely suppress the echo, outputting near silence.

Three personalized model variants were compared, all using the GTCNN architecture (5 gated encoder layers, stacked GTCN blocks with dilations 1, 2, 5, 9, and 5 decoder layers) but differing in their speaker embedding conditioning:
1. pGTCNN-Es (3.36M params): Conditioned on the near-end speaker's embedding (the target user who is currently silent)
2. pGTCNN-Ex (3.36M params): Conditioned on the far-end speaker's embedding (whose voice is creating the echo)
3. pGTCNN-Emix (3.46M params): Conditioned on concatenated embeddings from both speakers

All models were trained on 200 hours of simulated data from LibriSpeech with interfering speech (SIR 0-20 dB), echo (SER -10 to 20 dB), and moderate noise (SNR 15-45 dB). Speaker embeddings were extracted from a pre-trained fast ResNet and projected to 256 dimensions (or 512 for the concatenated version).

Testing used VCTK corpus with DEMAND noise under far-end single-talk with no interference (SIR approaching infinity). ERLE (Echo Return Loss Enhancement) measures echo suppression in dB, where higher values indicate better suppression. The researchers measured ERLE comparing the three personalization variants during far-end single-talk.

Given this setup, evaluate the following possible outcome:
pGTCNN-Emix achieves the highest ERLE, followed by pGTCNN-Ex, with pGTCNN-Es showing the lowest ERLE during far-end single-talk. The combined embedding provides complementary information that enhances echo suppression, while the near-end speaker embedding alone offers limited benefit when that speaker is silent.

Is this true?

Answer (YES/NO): NO